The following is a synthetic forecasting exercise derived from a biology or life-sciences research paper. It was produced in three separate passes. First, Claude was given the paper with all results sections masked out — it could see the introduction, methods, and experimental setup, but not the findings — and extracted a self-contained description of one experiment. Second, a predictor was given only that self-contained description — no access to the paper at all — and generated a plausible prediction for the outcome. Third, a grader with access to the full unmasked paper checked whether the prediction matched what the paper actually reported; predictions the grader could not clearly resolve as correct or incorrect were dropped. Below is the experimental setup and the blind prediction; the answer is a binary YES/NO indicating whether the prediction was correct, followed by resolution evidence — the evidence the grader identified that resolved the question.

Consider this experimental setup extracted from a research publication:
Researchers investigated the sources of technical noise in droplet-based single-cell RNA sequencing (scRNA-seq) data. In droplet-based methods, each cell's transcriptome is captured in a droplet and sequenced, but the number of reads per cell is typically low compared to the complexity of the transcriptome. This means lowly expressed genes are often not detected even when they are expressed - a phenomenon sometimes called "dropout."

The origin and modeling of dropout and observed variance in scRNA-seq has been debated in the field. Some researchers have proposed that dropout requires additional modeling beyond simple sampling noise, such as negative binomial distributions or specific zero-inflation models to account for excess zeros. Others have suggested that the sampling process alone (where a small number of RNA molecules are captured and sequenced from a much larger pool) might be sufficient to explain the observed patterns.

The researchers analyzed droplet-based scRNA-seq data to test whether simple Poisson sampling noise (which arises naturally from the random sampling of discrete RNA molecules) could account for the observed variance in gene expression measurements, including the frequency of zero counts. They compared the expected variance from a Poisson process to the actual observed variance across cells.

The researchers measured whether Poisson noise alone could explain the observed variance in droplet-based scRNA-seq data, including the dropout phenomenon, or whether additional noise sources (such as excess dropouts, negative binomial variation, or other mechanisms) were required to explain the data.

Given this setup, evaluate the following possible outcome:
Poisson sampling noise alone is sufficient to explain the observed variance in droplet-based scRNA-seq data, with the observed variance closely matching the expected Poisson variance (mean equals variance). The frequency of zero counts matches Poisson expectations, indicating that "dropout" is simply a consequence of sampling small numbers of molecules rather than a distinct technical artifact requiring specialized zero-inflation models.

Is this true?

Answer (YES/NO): YES